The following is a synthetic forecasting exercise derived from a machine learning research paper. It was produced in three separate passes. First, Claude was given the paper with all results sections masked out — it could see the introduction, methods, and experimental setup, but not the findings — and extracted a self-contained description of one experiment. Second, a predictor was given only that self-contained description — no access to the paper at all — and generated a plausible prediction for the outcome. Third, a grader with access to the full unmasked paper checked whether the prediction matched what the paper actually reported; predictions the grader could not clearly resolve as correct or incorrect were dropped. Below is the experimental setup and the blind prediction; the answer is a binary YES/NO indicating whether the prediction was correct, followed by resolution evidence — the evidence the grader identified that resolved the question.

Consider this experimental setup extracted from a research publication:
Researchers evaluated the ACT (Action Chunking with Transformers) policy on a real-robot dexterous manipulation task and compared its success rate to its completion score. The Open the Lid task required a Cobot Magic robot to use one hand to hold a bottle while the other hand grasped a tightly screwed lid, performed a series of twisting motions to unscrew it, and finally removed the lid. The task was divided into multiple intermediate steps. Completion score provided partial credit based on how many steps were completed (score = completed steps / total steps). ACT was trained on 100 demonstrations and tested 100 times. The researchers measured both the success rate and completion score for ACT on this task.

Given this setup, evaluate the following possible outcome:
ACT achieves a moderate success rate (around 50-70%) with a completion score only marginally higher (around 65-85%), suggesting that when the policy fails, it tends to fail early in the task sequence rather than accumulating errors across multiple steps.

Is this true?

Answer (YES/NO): NO